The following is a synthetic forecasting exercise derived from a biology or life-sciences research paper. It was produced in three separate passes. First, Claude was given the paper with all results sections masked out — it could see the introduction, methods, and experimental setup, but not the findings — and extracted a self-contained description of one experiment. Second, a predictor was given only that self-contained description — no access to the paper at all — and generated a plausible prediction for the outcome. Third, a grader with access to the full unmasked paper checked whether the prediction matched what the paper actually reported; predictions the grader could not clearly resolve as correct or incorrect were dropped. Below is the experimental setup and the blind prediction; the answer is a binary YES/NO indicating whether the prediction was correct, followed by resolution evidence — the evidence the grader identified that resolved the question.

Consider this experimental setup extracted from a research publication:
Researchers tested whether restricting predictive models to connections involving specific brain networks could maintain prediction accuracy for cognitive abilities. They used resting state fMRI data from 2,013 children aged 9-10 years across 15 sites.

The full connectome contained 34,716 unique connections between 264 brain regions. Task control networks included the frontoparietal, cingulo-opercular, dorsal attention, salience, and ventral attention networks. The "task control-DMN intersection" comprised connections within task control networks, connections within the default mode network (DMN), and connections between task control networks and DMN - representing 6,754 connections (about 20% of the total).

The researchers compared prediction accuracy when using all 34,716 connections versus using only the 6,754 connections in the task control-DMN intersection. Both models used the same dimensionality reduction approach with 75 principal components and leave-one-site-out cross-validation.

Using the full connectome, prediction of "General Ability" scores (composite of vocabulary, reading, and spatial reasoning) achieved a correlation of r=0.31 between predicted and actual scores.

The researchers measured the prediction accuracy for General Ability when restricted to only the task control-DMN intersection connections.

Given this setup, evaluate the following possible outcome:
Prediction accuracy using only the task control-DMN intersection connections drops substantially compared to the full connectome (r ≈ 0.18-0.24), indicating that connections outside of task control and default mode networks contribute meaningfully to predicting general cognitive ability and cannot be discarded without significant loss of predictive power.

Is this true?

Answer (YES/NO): NO